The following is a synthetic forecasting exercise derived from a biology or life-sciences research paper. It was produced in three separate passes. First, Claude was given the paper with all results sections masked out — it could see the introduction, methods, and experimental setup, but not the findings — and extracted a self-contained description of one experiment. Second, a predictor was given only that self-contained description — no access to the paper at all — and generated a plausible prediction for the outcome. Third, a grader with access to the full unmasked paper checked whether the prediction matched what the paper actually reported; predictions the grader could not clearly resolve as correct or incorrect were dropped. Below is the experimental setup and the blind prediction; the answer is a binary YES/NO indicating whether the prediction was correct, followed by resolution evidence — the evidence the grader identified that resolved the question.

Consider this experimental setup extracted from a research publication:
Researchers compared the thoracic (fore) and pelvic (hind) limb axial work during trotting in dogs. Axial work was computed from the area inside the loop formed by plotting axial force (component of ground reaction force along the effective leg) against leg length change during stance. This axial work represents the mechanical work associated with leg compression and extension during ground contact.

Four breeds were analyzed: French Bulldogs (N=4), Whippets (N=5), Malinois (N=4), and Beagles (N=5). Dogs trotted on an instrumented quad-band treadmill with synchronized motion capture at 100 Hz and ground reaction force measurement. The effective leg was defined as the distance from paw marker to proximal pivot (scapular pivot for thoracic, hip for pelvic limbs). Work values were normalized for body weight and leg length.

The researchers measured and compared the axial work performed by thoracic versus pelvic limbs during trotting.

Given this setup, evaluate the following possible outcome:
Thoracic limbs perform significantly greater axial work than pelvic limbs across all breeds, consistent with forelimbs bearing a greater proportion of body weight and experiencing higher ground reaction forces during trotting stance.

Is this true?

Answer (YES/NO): NO